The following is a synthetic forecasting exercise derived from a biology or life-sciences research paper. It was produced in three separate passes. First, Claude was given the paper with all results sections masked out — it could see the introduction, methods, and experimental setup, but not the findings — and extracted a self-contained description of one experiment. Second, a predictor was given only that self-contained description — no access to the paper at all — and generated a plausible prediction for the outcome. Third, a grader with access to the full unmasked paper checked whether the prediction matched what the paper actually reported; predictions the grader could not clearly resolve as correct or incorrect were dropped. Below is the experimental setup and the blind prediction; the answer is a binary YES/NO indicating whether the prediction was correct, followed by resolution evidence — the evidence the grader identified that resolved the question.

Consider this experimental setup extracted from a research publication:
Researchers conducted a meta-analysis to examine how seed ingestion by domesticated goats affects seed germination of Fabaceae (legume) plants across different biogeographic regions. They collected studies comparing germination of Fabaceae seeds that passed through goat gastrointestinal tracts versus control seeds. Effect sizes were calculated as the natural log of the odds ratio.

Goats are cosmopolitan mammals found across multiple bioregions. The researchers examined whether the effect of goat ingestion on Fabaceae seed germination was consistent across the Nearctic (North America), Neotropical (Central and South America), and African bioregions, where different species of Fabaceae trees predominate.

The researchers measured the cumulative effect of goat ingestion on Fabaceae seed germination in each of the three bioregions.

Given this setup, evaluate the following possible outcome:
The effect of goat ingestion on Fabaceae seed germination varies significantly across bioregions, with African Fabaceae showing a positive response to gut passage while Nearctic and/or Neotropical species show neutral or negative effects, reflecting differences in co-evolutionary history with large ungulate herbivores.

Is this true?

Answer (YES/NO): NO